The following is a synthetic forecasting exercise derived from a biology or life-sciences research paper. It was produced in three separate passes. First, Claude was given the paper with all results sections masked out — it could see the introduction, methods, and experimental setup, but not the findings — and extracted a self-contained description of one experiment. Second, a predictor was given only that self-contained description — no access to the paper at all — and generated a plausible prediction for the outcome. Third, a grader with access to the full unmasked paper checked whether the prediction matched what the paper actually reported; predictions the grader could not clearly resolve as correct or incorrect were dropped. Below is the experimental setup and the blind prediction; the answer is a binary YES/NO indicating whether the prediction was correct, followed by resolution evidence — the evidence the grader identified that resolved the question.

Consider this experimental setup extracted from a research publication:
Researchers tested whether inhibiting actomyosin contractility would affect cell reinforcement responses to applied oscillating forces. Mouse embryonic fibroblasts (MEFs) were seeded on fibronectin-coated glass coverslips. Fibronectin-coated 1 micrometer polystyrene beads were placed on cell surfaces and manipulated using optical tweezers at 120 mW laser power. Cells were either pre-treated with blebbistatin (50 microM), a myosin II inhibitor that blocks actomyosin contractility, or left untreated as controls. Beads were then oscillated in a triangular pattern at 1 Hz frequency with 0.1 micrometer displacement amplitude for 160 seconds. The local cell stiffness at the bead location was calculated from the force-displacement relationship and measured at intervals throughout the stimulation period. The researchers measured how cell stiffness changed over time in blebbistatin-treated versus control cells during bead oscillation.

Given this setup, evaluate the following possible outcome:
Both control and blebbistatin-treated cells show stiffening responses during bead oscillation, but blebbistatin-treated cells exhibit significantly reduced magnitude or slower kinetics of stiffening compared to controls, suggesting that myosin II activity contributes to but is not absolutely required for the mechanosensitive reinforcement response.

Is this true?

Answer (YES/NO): NO